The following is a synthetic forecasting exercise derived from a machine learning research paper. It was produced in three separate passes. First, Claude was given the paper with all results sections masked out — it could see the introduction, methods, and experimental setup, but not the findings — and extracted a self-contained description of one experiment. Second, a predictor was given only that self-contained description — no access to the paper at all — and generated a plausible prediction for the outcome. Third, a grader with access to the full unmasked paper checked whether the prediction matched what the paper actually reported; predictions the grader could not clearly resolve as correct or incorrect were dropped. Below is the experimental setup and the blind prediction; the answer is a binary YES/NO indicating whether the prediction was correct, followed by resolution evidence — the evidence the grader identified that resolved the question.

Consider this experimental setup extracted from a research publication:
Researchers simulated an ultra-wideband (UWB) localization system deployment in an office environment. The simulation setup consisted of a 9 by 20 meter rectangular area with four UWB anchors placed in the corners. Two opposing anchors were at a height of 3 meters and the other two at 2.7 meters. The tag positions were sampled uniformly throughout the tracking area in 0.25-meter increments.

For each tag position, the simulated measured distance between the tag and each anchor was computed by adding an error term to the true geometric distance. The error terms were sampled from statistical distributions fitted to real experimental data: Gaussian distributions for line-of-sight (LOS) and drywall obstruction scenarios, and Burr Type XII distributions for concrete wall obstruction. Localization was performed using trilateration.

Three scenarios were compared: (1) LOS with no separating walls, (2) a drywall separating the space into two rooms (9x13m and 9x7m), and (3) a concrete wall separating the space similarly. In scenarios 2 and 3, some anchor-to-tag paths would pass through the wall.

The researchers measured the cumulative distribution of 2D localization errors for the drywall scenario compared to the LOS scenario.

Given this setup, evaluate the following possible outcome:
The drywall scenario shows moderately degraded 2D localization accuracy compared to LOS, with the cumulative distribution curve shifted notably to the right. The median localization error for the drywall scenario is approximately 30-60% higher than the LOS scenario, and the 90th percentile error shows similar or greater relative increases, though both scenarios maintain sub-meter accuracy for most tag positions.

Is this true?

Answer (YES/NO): NO